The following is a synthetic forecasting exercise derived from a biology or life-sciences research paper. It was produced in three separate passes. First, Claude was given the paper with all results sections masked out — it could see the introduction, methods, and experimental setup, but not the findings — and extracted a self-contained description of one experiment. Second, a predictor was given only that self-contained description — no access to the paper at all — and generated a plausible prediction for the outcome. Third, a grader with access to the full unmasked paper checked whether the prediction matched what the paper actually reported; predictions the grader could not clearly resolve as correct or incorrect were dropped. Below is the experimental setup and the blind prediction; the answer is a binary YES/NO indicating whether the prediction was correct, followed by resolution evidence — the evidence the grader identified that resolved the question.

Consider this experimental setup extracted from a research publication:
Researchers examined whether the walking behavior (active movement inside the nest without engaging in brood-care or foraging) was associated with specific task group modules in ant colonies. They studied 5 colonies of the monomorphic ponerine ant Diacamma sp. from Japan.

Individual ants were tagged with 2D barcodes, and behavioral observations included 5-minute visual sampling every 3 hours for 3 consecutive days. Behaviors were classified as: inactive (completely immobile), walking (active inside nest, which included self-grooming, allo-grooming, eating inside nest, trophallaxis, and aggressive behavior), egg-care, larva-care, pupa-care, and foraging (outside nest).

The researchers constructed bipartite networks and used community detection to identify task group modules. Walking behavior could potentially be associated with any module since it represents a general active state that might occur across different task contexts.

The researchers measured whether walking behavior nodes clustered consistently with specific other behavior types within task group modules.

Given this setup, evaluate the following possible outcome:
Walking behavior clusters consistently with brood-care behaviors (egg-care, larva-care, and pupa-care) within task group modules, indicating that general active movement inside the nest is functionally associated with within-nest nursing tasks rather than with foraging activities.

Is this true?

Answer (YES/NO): NO